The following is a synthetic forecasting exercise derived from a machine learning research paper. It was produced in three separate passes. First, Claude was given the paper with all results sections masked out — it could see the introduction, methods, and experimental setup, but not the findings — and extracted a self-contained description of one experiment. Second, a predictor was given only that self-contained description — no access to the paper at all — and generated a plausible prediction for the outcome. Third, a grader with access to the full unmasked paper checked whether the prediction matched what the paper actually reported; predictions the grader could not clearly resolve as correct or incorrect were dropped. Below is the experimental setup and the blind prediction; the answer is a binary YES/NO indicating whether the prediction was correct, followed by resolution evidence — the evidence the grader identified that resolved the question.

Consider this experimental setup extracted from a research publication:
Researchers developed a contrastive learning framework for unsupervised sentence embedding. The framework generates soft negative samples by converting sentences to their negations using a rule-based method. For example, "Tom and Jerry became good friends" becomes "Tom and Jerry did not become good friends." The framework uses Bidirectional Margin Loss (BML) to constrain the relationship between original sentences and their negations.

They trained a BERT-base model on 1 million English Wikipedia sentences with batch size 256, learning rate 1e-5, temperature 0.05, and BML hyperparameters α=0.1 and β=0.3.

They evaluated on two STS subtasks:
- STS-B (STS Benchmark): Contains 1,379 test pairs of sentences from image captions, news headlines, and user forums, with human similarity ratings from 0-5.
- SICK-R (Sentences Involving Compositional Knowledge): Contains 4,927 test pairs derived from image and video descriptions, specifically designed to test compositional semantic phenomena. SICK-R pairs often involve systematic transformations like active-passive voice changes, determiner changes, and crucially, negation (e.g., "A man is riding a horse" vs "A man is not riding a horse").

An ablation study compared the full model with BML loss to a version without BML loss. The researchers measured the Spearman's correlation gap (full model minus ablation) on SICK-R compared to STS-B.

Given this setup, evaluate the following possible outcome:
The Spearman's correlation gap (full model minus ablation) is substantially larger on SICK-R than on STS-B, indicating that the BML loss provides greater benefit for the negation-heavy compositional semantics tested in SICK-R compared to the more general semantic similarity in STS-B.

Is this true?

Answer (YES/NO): YES